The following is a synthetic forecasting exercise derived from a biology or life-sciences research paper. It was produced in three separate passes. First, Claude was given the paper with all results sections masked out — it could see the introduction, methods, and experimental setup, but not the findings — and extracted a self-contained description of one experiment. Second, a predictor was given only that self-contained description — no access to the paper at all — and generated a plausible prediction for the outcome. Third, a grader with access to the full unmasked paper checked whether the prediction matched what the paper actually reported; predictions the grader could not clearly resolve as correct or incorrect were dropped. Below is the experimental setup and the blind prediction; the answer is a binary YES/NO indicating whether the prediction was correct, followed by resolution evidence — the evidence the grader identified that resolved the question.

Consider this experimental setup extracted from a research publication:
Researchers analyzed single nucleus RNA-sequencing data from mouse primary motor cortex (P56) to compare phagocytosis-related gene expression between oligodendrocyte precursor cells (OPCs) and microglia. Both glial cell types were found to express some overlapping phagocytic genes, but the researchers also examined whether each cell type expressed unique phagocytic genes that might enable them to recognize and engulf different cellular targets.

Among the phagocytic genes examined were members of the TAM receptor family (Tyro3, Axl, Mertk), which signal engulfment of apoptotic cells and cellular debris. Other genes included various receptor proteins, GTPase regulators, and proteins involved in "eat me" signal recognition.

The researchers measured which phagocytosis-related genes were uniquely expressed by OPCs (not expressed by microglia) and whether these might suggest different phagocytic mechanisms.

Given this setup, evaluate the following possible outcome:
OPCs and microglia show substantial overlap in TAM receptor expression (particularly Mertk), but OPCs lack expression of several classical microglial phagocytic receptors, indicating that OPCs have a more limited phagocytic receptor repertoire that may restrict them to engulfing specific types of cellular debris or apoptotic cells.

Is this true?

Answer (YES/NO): NO